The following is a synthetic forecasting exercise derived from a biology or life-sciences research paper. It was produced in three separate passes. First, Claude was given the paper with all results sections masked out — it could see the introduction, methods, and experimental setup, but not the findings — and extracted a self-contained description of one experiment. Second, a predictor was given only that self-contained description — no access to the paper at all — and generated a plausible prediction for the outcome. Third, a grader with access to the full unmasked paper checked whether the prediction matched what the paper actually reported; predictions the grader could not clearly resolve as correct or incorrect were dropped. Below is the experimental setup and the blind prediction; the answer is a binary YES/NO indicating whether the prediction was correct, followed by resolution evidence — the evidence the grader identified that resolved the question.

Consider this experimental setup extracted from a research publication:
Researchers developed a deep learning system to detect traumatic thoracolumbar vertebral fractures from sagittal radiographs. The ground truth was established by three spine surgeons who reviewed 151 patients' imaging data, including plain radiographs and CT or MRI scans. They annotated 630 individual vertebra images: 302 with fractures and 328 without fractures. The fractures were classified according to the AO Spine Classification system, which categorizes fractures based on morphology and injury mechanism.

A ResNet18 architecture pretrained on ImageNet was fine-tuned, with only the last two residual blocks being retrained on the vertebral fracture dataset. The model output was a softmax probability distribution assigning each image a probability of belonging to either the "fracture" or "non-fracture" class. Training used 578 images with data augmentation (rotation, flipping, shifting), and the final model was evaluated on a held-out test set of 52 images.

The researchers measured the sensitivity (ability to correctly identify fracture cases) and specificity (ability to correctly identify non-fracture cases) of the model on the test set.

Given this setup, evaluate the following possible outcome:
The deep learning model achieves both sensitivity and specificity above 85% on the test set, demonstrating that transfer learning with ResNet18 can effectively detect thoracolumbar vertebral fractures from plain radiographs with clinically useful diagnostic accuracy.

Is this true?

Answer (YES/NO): YES